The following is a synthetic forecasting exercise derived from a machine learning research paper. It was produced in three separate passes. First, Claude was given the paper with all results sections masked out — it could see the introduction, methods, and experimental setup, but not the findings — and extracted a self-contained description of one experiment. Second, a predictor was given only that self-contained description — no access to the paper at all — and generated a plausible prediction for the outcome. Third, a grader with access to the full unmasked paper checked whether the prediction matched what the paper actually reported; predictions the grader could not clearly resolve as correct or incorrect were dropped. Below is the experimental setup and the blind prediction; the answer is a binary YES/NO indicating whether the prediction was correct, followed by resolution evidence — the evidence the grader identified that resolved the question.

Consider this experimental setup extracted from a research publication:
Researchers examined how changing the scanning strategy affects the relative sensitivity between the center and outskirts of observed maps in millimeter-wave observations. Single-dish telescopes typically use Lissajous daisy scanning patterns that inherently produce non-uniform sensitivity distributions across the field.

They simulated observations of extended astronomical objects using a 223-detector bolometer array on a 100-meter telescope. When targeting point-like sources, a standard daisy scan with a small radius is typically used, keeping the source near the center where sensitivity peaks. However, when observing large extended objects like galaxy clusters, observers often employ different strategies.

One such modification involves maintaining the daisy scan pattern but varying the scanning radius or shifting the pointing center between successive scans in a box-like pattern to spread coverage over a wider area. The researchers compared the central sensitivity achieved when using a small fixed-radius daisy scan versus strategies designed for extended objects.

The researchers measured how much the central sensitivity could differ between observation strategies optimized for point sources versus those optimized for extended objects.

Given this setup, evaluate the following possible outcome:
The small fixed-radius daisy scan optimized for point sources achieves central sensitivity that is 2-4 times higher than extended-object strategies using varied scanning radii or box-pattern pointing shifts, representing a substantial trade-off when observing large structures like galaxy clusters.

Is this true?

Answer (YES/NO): NO